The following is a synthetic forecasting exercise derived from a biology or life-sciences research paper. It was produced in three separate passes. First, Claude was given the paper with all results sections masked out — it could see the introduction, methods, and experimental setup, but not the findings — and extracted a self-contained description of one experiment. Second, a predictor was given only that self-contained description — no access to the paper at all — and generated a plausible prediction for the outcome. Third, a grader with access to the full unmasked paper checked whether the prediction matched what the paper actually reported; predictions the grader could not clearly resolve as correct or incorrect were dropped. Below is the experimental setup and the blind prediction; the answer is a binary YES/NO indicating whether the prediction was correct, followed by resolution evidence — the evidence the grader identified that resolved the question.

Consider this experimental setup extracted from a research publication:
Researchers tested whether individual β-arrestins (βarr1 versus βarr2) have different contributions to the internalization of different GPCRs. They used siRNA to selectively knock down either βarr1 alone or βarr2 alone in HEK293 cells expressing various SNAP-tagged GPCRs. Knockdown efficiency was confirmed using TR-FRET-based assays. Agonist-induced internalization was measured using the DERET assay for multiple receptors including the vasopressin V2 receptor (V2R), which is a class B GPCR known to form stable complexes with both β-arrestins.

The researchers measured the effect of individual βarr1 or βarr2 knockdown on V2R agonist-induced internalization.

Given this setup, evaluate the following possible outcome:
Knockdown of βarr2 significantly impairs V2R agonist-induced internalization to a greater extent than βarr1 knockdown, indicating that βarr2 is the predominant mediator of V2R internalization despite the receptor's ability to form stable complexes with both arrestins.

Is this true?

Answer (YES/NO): YES